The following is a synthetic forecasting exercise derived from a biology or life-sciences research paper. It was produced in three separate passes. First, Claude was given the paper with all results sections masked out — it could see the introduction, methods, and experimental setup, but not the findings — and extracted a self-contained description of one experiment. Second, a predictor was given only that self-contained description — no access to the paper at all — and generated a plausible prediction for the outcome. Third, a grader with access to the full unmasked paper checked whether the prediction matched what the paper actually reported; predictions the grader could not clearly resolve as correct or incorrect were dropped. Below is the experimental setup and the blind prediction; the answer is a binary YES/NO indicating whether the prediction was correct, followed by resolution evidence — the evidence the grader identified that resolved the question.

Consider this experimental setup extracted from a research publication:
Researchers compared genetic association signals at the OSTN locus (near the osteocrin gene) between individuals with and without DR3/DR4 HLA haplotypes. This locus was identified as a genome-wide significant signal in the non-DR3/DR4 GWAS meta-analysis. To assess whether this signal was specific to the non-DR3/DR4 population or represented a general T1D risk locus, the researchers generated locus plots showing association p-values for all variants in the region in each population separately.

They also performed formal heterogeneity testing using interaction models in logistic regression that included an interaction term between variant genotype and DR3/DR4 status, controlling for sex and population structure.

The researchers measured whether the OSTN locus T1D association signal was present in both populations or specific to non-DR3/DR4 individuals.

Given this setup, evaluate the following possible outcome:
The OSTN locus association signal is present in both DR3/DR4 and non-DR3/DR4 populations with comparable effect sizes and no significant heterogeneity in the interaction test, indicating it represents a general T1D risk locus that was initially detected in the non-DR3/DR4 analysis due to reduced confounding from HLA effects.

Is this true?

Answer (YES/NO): NO